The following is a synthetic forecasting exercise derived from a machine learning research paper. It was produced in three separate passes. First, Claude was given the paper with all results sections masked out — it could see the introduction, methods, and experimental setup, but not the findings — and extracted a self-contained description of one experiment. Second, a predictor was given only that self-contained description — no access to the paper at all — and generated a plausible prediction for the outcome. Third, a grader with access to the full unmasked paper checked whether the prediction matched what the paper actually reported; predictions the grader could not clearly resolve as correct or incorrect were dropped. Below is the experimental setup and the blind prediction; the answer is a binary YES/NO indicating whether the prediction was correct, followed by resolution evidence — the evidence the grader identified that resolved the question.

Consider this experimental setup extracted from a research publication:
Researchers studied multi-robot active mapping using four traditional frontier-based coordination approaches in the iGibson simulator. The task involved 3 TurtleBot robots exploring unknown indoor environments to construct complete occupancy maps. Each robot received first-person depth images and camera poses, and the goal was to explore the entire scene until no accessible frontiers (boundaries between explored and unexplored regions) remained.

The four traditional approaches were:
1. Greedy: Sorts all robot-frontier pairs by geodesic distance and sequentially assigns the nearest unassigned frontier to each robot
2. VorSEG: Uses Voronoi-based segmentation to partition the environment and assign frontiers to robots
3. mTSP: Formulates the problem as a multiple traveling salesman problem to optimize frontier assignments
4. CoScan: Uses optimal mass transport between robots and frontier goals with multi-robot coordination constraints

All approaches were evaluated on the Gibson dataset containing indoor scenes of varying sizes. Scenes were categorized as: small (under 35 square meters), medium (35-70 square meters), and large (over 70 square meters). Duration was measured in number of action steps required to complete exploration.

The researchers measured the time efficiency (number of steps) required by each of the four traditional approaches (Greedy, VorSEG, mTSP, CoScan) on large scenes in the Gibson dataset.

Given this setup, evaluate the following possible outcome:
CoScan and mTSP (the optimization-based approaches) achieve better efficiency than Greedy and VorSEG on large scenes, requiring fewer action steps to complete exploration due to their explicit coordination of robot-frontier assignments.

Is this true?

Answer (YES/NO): YES